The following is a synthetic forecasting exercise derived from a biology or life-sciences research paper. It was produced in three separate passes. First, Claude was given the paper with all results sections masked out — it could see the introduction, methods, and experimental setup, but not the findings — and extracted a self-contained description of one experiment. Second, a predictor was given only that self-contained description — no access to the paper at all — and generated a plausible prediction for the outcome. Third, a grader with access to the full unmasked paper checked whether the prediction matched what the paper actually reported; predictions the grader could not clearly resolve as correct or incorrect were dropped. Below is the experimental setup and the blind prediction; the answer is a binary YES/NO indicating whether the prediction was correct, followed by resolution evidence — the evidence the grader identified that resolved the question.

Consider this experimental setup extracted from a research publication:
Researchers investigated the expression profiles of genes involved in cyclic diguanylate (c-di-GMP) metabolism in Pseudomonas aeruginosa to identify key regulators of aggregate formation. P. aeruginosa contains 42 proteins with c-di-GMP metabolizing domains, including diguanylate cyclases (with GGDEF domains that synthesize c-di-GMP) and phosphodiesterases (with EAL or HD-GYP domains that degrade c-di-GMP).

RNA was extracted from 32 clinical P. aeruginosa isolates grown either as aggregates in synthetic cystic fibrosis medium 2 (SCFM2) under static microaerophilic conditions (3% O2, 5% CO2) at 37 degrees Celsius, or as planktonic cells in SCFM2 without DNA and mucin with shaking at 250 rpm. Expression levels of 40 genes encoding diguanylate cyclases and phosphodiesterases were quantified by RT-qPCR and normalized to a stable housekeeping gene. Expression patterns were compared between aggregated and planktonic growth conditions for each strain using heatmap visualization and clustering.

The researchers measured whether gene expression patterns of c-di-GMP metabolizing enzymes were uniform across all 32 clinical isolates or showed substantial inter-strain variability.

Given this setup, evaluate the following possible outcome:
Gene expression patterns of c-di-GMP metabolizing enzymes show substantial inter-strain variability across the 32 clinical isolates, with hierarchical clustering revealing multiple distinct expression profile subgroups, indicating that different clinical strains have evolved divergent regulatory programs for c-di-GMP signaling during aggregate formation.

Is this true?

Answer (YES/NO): NO